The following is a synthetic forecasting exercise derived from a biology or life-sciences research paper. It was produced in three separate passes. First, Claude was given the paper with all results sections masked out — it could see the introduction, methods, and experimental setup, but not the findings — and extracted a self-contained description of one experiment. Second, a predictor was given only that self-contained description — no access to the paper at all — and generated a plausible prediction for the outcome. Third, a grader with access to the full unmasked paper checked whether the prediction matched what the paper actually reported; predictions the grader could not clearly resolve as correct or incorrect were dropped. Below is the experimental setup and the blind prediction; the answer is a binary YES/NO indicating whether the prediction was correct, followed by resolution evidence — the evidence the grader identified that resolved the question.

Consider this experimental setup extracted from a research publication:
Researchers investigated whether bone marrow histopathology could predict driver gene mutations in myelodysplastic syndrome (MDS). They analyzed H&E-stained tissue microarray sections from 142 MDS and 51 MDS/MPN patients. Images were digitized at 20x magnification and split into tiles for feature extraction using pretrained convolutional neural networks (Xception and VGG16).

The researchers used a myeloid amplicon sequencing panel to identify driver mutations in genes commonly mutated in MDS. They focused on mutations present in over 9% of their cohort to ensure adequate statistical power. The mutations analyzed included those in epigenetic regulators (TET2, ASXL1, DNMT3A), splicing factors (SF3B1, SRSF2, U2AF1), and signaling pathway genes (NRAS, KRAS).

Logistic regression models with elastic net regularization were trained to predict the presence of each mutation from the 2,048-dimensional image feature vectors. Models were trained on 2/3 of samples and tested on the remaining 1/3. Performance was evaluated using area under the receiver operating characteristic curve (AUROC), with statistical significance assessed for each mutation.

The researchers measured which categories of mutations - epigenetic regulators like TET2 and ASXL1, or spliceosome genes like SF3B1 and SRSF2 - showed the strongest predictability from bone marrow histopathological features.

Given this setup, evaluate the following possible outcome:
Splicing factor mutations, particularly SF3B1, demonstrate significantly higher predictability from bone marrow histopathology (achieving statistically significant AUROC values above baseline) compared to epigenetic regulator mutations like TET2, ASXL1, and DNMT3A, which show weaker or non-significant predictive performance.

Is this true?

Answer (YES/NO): NO